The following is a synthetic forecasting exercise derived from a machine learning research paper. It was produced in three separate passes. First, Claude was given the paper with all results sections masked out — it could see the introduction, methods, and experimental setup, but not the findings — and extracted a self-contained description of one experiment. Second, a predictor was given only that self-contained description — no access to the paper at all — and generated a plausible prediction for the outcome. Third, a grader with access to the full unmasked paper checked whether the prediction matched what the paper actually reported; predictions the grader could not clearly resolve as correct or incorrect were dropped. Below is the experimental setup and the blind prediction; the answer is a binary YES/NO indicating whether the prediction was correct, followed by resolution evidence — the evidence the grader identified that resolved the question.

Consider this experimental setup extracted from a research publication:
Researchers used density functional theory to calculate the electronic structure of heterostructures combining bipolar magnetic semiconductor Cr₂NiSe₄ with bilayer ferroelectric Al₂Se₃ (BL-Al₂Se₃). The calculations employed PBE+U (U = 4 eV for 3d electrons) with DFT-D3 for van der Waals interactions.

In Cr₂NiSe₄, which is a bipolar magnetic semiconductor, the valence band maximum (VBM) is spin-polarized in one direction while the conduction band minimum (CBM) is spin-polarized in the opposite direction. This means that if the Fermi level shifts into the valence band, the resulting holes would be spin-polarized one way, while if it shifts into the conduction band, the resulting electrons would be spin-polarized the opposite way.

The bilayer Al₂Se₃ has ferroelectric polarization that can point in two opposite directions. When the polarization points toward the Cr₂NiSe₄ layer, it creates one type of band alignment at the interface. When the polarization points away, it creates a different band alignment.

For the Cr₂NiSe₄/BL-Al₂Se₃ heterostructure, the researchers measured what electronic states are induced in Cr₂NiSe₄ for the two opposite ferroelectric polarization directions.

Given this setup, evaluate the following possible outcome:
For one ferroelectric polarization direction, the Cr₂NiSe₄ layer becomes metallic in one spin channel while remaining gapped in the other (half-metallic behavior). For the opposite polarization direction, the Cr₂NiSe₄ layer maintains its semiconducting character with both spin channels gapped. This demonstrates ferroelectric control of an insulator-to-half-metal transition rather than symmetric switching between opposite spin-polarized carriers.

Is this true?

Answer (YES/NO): NO